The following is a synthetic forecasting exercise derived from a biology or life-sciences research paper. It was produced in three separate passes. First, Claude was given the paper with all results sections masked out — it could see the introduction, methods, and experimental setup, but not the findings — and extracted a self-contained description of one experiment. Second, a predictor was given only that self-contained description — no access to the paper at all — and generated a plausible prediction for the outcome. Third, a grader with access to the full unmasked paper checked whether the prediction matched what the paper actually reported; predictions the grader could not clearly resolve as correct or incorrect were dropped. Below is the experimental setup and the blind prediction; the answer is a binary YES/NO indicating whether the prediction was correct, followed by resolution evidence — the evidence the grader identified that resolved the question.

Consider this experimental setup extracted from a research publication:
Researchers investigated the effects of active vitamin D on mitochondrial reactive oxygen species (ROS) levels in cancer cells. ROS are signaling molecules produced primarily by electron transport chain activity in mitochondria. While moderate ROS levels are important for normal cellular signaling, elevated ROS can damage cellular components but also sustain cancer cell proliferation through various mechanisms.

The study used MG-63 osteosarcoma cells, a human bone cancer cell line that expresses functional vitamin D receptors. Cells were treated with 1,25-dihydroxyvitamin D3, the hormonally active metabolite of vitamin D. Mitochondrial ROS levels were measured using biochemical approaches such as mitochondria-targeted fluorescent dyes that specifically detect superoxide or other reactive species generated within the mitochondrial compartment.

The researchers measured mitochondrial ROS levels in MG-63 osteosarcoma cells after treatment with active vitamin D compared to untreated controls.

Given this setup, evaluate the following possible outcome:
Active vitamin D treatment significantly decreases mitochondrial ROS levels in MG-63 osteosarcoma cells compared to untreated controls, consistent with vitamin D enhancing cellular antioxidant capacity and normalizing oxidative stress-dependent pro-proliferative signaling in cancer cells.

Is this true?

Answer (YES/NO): YES